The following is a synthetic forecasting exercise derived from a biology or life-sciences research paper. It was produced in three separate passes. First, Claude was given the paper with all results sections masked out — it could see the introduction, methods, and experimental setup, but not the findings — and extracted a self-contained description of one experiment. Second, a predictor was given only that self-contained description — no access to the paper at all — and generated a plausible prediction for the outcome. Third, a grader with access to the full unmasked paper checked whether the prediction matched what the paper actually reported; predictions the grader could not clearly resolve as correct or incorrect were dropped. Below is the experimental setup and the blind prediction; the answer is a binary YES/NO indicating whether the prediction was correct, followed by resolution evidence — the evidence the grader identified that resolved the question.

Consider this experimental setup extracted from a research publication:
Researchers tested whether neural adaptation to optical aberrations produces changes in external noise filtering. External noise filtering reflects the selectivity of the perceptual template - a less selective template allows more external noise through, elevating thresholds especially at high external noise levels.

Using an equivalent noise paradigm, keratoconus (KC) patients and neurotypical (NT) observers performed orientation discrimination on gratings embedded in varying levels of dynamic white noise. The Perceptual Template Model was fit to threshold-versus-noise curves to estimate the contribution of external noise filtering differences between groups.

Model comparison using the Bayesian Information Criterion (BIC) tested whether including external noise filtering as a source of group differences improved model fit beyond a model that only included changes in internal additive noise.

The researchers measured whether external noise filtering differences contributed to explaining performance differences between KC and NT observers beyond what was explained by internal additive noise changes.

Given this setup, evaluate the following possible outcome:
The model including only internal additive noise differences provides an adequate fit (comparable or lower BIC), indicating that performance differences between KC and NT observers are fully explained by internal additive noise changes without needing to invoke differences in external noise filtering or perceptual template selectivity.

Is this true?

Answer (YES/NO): YES